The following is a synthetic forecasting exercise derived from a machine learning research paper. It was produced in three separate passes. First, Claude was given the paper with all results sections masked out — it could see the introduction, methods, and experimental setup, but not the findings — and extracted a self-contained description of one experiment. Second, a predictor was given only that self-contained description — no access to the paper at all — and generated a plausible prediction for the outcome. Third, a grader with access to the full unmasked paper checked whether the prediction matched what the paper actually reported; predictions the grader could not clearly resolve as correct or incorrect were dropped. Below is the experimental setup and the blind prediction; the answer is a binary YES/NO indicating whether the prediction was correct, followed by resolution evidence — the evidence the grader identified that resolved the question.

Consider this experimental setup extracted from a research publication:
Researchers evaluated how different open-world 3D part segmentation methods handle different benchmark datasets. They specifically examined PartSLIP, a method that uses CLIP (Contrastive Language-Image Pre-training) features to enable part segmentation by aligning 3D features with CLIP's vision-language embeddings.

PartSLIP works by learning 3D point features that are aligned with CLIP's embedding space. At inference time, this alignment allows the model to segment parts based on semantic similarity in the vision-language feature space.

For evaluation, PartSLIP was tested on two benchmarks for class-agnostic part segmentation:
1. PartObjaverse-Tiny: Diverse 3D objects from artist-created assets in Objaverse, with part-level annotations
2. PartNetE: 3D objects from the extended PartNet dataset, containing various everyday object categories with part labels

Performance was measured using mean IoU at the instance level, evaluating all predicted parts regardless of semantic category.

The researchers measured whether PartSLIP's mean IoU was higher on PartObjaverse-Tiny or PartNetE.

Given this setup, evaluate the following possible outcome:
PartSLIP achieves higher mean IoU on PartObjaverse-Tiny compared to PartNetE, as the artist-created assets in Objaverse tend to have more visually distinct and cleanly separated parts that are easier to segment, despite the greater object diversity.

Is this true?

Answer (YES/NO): NO